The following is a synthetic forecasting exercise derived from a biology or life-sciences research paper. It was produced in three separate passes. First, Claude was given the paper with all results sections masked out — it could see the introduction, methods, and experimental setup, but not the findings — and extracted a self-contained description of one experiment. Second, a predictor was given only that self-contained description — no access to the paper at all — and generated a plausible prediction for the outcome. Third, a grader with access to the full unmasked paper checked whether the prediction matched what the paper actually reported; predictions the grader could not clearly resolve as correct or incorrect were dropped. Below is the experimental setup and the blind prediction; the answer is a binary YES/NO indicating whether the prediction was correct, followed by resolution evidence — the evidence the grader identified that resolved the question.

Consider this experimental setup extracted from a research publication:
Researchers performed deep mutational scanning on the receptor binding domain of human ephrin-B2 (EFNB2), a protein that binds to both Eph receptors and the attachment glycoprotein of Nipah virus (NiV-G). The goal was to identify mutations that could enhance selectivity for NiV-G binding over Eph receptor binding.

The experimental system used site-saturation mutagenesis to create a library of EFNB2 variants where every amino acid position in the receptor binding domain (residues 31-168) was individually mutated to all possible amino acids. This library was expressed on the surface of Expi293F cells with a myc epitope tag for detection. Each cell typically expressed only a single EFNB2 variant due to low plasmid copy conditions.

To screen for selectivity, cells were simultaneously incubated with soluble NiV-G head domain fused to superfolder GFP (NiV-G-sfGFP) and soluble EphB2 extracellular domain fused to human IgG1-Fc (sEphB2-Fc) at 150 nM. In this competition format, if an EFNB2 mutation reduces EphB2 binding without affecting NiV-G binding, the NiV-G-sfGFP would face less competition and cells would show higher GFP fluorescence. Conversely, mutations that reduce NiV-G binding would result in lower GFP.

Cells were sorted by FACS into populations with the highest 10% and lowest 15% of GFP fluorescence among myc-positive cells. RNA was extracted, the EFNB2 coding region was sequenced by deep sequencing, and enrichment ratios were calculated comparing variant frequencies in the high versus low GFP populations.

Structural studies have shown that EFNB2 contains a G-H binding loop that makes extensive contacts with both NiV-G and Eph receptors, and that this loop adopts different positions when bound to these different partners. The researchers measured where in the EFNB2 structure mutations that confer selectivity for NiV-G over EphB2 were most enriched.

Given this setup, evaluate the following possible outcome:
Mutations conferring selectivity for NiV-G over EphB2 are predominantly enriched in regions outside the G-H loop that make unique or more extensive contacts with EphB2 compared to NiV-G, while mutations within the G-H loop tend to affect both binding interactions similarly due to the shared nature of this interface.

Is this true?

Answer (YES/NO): NO